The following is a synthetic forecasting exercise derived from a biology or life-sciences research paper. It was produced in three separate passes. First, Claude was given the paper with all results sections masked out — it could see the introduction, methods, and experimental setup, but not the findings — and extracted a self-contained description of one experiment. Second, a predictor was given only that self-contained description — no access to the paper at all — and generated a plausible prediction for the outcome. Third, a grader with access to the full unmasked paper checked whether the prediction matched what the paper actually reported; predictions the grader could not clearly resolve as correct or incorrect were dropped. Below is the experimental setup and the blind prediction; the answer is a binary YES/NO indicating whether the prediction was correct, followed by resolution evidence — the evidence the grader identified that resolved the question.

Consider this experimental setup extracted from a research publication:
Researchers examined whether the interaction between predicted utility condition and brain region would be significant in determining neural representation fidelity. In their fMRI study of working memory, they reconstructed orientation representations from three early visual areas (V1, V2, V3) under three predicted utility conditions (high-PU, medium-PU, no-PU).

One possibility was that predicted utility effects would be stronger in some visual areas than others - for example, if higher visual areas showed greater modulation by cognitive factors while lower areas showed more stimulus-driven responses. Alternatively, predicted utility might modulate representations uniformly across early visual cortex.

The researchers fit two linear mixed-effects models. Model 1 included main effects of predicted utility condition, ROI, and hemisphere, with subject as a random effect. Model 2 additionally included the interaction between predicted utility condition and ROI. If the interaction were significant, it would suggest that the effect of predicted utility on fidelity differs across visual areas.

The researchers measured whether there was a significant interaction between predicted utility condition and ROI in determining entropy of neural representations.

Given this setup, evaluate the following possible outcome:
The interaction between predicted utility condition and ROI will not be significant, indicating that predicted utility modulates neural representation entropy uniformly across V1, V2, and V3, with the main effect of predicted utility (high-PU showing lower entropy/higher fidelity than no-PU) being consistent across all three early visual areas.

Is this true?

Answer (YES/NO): YES